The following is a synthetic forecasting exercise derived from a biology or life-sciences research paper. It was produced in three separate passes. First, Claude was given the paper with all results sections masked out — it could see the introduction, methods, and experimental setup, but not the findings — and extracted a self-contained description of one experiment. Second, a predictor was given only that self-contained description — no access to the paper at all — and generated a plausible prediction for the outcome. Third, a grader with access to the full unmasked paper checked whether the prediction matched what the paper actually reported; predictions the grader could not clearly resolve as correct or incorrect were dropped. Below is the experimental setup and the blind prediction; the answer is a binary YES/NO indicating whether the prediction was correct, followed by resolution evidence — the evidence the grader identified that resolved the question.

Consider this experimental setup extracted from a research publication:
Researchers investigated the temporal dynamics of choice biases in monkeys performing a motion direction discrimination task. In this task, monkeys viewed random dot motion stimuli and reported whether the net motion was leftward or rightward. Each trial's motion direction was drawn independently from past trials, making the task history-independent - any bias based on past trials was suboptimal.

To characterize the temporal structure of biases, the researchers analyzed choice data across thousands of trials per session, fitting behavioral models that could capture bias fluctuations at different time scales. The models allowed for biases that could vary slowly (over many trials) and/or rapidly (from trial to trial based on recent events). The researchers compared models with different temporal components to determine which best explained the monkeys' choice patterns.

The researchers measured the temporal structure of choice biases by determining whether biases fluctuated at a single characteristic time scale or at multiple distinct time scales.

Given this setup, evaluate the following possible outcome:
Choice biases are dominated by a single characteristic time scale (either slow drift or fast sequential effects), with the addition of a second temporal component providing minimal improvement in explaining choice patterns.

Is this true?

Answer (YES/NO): NO